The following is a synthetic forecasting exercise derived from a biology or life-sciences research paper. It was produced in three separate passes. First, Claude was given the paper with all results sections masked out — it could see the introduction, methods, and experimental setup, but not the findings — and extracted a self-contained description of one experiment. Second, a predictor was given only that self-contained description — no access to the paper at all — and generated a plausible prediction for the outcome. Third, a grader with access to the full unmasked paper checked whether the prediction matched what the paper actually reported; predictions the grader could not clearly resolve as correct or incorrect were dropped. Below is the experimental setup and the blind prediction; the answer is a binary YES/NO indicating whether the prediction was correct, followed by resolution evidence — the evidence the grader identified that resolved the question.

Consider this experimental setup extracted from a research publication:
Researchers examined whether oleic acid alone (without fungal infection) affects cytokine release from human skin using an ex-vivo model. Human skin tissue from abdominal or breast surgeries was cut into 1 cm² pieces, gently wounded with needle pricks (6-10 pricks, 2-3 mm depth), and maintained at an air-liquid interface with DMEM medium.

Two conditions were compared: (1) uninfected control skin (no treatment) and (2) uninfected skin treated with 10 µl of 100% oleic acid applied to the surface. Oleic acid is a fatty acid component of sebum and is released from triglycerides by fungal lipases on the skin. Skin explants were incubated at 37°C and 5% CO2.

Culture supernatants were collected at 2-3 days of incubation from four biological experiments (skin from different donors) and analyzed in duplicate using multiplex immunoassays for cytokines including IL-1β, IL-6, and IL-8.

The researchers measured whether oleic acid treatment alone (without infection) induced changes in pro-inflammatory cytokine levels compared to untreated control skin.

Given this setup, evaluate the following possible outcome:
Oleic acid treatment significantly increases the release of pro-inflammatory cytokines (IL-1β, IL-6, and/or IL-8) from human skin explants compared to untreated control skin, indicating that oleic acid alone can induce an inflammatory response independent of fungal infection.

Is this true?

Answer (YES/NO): NO